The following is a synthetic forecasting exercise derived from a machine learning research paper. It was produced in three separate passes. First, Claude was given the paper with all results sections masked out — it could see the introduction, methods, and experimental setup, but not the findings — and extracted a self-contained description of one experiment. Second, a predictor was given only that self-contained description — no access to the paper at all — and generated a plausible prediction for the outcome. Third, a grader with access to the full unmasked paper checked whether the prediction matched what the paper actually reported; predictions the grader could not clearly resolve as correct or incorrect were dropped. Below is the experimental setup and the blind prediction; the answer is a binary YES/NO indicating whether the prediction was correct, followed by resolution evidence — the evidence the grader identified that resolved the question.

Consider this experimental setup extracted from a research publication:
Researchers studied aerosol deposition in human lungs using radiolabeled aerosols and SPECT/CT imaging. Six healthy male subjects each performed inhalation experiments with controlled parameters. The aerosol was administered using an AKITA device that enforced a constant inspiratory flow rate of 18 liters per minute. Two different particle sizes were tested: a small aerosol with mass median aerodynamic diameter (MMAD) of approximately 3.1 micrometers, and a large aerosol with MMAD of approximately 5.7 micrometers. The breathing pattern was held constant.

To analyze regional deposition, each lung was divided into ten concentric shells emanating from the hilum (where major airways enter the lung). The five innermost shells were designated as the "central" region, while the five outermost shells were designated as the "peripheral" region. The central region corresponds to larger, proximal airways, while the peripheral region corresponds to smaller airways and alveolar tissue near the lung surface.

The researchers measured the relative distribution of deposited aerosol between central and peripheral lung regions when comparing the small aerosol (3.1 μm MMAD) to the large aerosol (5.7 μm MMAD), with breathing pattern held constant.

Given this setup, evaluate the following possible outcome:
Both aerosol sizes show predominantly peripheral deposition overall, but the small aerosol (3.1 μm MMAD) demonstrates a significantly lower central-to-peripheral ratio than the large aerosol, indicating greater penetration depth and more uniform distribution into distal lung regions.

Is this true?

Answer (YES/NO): YES